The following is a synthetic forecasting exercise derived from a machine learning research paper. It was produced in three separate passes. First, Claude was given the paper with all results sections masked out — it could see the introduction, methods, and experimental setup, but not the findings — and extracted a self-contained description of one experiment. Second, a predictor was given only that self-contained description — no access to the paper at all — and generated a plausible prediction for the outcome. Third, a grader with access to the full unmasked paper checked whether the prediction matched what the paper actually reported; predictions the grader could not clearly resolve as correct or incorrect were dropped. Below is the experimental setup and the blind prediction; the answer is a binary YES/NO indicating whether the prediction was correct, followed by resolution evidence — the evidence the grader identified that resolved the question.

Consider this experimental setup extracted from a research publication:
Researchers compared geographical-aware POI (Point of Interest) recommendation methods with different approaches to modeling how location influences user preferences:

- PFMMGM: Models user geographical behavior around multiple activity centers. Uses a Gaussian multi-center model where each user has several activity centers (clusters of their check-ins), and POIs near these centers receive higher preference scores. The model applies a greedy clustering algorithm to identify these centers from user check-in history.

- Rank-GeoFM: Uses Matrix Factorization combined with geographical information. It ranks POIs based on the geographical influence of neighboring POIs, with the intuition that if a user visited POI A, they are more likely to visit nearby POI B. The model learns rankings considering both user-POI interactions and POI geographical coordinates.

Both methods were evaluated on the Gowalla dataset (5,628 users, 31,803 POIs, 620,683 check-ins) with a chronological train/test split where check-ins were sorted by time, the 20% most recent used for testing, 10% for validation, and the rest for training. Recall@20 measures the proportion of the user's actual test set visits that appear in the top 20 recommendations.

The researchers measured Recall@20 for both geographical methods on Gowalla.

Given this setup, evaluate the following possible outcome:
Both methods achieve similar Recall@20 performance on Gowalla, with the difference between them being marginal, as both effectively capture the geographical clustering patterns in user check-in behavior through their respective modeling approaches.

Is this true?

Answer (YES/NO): NO